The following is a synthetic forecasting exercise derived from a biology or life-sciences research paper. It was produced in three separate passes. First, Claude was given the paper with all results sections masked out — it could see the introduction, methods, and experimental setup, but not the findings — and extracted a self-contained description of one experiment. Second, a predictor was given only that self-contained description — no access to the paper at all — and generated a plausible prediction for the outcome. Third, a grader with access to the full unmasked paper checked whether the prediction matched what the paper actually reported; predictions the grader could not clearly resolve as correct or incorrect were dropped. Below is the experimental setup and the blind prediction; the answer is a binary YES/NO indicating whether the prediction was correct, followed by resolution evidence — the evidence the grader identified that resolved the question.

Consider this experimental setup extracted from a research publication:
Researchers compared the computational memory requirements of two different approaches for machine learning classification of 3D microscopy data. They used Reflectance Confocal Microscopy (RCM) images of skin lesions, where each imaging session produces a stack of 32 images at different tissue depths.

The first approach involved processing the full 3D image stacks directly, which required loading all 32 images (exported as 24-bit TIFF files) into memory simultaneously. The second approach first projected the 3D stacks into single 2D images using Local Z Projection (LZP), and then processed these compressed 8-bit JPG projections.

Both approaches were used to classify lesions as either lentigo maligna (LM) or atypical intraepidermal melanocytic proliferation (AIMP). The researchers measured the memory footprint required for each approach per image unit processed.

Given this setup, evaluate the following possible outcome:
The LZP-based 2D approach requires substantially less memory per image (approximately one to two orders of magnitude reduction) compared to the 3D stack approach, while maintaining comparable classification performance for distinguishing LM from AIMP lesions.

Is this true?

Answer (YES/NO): YES